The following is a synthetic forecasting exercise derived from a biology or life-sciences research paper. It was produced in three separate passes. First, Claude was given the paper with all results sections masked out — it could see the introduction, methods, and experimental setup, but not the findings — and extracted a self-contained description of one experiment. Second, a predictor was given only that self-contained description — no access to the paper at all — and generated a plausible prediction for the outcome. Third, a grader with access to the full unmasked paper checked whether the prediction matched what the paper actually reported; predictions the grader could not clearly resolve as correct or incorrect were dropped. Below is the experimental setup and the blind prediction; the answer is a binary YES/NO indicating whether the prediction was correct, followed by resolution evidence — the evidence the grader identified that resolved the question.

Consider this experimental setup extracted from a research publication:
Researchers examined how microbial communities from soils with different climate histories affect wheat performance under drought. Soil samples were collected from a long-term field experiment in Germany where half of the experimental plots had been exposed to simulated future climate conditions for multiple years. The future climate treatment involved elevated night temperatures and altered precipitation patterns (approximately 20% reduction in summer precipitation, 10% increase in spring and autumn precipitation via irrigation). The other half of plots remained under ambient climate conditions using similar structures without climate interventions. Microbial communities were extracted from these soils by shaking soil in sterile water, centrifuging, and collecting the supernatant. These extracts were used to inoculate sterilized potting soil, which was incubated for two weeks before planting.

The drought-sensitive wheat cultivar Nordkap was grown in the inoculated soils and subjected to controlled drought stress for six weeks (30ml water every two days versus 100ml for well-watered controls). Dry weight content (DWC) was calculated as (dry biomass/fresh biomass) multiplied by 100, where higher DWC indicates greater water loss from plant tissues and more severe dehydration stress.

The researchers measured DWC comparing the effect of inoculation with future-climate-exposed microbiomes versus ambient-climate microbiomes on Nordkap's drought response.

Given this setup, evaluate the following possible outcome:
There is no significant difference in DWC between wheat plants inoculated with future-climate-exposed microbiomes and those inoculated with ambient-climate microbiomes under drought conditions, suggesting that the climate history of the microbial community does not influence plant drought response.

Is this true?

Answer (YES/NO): NO